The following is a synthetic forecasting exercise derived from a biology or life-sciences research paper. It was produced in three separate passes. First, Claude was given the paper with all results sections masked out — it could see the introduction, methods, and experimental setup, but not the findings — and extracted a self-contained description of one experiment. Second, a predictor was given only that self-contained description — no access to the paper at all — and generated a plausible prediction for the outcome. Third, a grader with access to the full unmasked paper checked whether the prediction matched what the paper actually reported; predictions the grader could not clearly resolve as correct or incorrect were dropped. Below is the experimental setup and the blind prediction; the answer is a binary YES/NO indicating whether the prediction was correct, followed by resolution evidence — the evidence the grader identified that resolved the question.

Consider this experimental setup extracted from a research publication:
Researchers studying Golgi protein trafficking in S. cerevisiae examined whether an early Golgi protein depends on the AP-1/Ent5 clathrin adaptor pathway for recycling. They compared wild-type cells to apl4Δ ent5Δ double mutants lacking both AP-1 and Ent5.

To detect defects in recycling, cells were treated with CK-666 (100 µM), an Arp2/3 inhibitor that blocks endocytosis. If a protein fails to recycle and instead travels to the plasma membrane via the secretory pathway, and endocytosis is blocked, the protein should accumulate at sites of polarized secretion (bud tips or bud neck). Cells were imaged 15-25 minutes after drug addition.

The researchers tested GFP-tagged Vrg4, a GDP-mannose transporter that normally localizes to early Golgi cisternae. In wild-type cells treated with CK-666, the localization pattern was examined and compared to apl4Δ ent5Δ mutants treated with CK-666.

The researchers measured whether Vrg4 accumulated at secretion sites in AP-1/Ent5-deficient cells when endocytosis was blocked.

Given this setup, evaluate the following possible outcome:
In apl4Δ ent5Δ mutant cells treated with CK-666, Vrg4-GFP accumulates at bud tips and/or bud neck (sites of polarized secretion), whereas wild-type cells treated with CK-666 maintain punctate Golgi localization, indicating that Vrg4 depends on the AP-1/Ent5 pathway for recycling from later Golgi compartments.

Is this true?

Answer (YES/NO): NO